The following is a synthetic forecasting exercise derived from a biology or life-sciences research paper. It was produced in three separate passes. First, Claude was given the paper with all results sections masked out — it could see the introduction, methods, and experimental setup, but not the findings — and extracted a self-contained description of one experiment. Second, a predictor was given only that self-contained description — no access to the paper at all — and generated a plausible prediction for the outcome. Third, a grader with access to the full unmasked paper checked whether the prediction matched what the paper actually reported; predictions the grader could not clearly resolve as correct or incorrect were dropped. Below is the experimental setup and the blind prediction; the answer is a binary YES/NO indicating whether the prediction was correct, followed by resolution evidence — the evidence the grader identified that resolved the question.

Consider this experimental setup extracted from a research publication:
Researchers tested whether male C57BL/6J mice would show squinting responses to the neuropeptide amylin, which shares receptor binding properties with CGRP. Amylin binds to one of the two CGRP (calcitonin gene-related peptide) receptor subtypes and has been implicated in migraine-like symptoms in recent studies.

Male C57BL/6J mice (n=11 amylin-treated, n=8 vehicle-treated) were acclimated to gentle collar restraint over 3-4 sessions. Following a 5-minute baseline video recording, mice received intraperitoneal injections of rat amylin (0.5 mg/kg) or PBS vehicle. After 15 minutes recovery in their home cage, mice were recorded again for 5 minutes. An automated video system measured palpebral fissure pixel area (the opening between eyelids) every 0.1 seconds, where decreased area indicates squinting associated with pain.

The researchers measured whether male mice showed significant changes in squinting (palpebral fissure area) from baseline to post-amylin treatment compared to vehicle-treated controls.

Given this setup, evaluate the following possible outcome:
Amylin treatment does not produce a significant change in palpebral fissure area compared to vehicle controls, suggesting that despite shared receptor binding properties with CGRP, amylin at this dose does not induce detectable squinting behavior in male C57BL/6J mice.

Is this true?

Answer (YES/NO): YES